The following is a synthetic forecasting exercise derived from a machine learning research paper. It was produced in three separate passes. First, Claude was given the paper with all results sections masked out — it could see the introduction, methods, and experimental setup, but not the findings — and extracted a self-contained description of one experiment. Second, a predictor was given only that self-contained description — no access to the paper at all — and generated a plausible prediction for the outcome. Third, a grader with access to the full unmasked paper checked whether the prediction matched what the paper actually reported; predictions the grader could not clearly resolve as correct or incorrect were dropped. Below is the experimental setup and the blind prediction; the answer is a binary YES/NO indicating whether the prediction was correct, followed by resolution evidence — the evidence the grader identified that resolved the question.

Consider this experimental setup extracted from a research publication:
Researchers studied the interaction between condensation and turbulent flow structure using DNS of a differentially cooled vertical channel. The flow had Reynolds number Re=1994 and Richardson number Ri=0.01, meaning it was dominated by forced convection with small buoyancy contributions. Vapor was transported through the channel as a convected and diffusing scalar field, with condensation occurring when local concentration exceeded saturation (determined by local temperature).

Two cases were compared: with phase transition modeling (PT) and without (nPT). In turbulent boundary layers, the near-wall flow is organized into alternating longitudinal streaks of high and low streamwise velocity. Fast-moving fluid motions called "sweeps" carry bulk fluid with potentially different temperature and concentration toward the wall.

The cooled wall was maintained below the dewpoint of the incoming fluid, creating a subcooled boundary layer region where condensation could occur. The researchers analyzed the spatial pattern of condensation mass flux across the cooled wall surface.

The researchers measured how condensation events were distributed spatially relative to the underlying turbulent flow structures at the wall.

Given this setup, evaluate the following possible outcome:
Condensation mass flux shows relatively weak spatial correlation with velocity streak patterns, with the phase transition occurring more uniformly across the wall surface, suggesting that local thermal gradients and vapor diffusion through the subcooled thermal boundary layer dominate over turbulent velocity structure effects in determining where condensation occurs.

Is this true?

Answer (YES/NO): NO